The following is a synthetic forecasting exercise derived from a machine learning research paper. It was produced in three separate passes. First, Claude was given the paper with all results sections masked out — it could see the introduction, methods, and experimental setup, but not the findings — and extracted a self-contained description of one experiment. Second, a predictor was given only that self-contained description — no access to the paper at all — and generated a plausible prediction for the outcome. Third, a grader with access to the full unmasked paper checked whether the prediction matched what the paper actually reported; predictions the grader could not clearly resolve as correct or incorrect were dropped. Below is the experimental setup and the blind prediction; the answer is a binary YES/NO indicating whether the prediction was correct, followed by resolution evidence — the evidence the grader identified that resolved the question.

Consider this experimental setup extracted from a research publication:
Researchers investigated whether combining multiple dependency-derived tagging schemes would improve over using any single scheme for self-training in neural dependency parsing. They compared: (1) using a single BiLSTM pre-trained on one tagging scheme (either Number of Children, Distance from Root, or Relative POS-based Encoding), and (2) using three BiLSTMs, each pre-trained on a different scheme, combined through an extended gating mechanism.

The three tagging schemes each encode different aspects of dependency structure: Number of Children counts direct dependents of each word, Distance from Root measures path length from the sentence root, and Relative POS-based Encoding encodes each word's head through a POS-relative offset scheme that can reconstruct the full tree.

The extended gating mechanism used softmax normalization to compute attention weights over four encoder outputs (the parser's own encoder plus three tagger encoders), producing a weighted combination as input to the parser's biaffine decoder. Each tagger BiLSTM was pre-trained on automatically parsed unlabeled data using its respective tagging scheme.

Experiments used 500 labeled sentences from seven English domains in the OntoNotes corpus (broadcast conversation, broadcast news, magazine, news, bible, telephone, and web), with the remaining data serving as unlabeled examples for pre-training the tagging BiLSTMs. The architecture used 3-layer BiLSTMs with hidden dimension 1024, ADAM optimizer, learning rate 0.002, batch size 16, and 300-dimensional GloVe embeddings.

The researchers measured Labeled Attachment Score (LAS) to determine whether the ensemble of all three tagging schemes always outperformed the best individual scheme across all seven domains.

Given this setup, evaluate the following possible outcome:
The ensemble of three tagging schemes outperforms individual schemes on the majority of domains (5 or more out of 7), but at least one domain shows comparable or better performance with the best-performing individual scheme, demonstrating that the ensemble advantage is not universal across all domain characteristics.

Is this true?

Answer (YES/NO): YES